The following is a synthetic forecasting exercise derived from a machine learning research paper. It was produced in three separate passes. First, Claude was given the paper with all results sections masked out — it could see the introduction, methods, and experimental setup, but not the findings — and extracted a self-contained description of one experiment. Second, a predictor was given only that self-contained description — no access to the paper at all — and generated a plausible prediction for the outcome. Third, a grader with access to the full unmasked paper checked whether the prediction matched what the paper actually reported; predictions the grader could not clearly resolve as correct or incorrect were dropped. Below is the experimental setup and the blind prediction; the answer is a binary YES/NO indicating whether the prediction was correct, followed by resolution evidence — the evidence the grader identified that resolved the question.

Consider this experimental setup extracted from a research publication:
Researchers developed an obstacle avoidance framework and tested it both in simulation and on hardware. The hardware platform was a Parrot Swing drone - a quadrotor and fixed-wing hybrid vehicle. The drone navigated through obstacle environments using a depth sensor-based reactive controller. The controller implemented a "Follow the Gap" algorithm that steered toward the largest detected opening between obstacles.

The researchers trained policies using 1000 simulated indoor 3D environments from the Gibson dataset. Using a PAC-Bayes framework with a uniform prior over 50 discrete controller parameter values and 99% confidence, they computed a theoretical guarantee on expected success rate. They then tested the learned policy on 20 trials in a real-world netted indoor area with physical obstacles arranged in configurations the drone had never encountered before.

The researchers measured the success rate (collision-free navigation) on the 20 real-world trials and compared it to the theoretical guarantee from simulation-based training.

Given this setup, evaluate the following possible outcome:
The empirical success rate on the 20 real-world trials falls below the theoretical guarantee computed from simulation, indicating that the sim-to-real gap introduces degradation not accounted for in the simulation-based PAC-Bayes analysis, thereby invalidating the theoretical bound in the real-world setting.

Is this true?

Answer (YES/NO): NO